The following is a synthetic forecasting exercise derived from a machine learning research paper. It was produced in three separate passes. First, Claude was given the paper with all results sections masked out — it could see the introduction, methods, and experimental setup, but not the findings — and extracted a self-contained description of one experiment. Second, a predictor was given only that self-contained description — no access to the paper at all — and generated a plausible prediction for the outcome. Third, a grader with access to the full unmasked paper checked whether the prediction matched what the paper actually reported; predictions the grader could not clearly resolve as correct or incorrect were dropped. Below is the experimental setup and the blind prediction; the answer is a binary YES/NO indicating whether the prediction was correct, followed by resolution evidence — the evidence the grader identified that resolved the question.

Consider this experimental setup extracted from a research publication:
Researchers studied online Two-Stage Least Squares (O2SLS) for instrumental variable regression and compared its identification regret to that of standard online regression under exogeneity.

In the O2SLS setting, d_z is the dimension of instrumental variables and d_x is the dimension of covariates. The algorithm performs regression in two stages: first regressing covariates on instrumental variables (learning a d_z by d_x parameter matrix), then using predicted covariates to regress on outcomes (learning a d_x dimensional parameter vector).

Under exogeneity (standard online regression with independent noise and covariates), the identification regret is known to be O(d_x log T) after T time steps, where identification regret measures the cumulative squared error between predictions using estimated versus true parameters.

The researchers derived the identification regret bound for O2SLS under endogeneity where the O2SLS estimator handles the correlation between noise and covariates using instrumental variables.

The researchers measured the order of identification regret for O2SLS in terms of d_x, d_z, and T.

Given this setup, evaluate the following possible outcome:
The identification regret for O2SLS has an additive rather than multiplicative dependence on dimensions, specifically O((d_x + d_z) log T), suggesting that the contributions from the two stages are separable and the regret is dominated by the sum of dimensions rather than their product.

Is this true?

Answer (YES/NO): NO